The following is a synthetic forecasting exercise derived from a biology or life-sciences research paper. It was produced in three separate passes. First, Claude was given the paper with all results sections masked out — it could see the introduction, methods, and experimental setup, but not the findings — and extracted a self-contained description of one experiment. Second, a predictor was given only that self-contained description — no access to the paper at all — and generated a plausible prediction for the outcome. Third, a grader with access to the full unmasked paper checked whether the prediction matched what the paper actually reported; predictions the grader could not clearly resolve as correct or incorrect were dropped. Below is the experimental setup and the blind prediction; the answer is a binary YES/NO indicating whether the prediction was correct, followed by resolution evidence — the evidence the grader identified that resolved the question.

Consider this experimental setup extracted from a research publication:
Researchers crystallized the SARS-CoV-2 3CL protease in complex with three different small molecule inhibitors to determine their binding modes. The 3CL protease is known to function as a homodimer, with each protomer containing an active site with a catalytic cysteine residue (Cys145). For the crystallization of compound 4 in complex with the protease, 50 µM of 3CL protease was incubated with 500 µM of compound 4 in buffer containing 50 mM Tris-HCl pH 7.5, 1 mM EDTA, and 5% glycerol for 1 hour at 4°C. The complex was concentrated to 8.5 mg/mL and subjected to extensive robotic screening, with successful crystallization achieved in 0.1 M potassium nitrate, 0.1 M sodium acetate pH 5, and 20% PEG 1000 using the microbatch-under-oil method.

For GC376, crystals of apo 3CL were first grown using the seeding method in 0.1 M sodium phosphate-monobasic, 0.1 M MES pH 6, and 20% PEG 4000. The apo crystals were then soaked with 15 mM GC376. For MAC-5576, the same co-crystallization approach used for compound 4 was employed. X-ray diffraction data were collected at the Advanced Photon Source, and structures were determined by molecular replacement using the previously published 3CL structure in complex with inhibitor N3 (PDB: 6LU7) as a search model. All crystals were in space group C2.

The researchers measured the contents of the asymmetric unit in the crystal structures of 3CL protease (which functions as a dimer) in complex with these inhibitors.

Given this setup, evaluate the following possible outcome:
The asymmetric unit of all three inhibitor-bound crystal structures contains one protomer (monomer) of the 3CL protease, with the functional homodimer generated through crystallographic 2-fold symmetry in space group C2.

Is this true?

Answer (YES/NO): YES